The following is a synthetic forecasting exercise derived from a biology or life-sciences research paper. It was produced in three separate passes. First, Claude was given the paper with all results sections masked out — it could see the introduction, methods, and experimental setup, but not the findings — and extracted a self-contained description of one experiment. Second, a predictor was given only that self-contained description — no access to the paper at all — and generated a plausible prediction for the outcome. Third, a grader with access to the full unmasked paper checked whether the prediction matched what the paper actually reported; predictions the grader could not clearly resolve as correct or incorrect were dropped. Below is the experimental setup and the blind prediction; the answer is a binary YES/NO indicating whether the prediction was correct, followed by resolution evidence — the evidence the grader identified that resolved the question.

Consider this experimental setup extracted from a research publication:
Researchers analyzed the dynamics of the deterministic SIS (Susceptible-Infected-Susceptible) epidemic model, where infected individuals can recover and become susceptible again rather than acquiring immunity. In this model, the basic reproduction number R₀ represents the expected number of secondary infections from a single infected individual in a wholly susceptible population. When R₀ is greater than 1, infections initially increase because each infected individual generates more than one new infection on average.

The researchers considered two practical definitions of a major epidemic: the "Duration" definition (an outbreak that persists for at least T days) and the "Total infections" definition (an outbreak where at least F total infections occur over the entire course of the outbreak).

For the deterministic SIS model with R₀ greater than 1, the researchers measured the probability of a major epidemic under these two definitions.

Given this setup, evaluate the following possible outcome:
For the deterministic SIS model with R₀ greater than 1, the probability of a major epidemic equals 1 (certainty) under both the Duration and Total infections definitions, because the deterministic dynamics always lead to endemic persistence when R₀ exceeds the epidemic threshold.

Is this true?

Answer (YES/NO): YES